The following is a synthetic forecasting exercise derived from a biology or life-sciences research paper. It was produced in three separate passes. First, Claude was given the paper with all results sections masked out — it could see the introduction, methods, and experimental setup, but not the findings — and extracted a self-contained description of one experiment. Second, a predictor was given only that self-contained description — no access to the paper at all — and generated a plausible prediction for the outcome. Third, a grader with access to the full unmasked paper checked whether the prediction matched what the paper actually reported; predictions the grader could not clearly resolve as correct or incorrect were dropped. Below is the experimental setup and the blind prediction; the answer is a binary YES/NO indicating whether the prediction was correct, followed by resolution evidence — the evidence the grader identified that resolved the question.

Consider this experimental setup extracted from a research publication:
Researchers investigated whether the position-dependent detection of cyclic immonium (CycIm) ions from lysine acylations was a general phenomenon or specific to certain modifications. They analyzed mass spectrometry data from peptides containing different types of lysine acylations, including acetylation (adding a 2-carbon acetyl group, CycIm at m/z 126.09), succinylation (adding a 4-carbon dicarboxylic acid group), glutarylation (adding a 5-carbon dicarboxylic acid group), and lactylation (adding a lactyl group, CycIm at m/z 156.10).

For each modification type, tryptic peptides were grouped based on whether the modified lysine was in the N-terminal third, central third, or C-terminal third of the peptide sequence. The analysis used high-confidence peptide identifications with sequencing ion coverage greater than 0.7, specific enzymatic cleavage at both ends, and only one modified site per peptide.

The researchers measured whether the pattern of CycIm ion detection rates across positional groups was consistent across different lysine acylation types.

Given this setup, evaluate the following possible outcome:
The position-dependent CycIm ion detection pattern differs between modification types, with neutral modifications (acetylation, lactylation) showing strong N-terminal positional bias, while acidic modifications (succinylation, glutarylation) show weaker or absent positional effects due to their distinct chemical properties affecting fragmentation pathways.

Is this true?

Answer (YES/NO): NO